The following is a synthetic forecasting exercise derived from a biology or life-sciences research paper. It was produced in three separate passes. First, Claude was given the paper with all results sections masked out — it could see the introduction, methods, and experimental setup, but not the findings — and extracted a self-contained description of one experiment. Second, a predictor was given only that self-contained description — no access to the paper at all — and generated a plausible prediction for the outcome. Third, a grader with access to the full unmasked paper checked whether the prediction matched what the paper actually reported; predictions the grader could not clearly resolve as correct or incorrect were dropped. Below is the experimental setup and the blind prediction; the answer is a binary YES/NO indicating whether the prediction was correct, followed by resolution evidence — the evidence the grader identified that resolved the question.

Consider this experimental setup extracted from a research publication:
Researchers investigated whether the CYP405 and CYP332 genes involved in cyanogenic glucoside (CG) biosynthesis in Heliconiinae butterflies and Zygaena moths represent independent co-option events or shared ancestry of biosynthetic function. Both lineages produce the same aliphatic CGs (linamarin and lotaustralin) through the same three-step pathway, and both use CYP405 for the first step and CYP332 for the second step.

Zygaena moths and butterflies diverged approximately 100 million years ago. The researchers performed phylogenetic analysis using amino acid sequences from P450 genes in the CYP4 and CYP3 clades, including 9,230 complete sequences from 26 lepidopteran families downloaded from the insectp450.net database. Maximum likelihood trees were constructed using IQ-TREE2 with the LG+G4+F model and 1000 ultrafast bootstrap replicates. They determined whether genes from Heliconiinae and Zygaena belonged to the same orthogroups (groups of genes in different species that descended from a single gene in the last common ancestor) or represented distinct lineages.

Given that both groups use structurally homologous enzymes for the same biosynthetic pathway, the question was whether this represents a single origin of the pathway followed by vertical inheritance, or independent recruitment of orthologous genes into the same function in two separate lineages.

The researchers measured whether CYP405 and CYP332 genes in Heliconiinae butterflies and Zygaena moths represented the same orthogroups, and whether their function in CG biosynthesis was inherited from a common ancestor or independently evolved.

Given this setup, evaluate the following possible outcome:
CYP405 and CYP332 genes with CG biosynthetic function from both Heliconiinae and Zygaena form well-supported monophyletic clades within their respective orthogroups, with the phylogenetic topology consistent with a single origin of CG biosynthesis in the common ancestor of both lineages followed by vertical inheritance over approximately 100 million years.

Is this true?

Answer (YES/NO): NO